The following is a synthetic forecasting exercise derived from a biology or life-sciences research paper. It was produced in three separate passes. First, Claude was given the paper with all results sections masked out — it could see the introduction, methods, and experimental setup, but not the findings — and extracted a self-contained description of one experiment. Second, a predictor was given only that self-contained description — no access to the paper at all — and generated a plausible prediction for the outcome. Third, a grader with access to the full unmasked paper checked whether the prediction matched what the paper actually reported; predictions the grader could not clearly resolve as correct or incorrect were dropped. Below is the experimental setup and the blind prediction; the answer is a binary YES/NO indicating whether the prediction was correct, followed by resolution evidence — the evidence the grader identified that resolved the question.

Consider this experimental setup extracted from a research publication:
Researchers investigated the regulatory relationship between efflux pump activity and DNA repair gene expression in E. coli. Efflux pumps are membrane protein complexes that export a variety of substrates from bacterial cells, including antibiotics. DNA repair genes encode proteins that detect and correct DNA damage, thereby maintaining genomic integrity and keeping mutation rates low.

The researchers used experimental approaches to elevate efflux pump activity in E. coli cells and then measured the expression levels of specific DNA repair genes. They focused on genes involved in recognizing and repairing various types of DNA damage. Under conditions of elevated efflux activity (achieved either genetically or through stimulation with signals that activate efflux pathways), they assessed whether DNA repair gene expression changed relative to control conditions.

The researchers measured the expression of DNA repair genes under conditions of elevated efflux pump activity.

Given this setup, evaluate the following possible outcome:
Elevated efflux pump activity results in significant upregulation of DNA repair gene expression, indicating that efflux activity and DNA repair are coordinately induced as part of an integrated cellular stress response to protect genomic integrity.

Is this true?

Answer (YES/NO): NO